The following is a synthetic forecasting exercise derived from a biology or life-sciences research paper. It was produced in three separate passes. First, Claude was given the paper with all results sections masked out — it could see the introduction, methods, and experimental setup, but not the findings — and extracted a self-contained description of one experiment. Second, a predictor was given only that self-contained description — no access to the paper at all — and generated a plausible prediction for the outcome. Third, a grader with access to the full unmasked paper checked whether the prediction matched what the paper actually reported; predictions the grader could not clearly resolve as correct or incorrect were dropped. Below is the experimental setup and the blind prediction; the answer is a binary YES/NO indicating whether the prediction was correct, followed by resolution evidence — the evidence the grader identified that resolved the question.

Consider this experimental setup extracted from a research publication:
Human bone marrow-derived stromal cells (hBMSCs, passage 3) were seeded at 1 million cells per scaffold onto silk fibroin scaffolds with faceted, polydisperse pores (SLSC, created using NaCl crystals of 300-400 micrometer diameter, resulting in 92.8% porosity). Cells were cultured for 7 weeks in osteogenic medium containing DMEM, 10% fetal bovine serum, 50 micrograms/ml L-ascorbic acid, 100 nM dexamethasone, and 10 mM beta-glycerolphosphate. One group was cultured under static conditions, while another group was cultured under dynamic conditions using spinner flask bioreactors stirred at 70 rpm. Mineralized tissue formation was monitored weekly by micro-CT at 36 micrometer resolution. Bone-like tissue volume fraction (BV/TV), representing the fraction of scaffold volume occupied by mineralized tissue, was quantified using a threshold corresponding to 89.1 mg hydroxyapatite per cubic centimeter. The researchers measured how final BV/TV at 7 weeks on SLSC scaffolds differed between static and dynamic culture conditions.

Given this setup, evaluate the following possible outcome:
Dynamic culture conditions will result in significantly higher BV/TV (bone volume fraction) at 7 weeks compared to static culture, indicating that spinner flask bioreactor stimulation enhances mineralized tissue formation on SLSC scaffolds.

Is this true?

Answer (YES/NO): NO